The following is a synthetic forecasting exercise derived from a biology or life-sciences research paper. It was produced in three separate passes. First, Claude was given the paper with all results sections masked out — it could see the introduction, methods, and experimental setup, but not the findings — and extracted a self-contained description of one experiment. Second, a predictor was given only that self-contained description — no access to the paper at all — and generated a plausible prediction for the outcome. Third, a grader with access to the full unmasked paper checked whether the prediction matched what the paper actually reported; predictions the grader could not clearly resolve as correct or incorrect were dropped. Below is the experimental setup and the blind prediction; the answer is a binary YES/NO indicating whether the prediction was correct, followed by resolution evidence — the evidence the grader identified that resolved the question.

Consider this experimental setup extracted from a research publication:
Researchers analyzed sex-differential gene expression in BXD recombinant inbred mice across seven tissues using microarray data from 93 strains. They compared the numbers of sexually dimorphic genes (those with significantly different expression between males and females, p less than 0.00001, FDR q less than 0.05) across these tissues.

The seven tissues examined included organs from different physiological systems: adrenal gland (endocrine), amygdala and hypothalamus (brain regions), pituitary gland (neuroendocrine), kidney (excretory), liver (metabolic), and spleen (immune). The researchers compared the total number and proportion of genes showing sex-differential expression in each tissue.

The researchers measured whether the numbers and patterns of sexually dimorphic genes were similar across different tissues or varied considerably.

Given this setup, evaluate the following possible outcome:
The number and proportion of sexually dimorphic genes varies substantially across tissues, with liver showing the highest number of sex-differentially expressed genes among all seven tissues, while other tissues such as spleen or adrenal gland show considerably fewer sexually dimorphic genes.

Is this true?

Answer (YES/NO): YES